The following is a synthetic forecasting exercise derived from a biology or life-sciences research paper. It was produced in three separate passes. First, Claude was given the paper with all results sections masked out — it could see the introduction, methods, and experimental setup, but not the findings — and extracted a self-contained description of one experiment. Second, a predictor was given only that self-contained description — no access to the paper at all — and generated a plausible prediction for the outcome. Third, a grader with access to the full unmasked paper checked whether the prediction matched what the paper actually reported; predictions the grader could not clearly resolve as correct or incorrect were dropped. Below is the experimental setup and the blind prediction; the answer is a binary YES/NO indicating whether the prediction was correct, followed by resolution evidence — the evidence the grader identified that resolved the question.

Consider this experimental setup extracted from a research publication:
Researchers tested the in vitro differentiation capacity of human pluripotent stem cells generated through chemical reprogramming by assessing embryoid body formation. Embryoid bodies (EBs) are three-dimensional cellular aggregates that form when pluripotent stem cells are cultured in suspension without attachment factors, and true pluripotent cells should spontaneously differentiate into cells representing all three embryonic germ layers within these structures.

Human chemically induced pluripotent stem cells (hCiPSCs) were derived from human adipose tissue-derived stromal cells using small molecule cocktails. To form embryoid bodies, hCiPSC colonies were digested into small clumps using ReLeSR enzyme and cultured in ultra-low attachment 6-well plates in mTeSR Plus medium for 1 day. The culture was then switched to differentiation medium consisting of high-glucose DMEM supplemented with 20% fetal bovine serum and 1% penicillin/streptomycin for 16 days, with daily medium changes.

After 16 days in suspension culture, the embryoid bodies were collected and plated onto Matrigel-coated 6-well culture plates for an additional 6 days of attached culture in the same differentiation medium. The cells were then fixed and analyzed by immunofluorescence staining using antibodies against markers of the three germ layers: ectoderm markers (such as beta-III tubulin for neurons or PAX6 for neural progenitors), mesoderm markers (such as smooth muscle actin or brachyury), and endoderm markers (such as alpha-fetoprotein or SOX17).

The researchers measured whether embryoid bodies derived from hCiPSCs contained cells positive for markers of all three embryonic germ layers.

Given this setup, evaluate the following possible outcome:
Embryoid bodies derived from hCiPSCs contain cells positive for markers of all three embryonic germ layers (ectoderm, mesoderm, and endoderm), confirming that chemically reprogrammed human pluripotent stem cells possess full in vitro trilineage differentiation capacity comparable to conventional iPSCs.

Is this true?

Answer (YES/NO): YES